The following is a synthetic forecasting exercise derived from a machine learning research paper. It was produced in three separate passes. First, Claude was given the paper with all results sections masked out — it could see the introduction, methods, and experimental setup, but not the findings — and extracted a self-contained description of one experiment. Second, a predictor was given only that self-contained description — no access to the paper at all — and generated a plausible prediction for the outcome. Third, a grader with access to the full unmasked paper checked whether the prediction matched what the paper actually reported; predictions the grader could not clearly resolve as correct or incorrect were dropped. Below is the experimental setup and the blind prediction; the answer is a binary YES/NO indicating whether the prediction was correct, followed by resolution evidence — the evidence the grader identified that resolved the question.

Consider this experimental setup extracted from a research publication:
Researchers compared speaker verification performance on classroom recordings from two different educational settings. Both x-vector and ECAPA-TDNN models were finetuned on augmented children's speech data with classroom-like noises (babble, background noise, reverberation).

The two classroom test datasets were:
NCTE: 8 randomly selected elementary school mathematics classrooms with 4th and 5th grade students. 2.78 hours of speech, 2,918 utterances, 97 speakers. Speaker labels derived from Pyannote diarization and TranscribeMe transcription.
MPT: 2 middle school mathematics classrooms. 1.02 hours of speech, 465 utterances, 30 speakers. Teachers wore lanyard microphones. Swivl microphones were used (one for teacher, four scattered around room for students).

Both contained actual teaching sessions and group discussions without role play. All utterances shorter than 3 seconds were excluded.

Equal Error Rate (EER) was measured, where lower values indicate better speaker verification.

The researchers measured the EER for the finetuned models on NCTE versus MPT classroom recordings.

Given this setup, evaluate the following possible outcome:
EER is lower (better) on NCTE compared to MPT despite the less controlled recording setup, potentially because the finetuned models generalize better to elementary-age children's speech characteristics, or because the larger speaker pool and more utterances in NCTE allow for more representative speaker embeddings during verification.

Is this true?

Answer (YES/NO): NO